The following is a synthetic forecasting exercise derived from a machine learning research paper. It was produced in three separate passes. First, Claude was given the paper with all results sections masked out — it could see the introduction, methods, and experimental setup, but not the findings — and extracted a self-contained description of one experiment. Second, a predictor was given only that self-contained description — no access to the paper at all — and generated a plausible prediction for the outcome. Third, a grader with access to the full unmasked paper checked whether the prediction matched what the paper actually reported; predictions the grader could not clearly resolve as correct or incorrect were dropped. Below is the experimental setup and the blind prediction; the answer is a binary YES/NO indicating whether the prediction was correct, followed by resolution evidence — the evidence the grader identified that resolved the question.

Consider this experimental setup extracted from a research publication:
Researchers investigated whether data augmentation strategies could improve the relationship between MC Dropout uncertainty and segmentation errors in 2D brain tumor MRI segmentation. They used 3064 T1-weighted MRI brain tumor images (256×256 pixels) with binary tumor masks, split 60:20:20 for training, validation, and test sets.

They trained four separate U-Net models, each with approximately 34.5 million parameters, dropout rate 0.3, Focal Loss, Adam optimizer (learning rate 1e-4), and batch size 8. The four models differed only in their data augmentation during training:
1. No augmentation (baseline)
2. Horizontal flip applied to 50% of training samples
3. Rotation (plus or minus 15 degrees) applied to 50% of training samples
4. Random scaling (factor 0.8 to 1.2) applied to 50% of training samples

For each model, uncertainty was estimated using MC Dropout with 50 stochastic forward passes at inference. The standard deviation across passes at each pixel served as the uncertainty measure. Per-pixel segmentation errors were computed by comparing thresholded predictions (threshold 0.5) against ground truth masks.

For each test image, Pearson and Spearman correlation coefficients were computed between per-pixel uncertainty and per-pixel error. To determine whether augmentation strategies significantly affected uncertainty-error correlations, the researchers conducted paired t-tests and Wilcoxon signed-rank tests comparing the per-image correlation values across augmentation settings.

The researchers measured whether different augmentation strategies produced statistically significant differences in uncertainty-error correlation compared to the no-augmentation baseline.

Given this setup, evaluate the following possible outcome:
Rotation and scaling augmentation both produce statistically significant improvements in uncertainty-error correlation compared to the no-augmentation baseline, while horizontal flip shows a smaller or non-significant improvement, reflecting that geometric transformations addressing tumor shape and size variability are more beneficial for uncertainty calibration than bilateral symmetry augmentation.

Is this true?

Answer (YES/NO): NO